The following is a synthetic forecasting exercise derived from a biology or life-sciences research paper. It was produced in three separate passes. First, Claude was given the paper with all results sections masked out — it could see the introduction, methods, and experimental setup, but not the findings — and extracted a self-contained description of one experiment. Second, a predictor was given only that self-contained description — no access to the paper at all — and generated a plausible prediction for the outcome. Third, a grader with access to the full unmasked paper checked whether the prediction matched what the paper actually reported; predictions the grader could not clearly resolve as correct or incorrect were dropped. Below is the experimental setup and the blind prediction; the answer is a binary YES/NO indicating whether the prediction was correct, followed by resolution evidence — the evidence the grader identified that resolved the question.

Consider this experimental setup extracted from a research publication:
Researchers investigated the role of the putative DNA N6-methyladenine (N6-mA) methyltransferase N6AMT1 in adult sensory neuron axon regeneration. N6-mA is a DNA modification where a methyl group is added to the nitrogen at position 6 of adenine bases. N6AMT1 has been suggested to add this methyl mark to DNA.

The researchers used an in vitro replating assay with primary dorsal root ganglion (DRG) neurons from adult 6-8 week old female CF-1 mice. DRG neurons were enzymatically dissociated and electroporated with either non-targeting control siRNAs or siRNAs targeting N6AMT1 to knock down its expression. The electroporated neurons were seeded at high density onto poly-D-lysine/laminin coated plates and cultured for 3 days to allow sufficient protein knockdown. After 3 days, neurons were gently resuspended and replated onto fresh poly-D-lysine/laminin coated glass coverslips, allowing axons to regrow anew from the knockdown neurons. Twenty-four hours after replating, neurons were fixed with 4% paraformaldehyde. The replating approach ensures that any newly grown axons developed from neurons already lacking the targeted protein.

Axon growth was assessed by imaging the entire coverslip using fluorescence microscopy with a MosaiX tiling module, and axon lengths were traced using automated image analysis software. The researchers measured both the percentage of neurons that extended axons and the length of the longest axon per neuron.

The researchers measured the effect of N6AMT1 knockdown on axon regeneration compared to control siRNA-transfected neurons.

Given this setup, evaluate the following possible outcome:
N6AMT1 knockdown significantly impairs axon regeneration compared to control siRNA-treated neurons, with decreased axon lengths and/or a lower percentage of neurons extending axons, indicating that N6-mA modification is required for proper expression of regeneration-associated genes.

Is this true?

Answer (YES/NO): NO